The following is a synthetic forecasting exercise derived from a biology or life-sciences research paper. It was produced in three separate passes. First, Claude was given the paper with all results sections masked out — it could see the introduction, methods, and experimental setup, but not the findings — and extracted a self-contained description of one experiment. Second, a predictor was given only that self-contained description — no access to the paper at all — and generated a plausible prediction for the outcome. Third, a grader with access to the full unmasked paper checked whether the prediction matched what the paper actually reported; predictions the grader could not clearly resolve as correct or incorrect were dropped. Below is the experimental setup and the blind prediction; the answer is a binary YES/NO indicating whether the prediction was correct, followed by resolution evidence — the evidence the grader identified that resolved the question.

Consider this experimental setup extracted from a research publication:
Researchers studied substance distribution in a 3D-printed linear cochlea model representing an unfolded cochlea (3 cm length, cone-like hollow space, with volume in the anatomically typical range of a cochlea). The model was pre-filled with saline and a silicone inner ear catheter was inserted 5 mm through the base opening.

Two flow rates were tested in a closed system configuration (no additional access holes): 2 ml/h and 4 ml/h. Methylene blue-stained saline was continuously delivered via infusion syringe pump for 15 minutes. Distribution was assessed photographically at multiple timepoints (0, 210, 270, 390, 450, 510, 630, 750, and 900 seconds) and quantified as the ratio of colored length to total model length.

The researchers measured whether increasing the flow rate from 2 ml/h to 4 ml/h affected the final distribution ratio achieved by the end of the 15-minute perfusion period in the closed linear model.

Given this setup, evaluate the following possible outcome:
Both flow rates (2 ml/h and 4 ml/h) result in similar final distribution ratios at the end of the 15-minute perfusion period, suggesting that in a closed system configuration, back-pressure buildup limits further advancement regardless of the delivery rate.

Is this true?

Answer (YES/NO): YES